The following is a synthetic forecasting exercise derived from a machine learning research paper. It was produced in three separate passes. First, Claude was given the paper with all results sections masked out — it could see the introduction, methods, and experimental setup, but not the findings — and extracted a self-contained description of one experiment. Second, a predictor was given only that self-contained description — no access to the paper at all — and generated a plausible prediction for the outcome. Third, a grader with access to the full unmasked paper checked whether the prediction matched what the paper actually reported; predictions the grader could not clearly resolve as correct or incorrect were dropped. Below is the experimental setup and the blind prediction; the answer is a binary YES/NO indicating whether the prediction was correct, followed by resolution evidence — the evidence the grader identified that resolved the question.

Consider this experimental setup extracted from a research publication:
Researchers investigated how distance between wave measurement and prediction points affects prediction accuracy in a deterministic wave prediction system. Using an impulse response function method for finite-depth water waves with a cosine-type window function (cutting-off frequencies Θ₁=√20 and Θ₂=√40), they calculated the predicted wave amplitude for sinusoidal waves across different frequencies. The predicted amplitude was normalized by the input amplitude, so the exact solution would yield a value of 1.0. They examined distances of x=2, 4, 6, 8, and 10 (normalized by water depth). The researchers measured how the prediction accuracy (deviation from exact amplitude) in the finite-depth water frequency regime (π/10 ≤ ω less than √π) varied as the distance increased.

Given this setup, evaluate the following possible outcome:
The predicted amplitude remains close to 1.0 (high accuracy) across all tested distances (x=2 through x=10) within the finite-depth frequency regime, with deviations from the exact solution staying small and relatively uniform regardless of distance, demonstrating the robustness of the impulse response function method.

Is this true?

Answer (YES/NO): NO